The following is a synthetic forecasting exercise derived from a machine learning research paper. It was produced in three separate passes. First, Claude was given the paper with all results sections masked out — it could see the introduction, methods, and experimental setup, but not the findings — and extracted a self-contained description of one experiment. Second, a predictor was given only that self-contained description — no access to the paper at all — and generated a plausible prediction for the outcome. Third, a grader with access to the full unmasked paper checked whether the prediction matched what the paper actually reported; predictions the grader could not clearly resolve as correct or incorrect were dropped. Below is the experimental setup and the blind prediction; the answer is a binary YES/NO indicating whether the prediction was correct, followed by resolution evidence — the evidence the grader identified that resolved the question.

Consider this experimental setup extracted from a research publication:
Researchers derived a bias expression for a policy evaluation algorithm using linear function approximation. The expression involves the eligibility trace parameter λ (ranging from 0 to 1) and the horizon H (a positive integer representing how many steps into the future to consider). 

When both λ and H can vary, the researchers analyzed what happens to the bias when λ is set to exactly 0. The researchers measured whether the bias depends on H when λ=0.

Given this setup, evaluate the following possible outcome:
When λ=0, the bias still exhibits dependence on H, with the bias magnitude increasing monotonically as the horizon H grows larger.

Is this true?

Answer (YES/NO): NO